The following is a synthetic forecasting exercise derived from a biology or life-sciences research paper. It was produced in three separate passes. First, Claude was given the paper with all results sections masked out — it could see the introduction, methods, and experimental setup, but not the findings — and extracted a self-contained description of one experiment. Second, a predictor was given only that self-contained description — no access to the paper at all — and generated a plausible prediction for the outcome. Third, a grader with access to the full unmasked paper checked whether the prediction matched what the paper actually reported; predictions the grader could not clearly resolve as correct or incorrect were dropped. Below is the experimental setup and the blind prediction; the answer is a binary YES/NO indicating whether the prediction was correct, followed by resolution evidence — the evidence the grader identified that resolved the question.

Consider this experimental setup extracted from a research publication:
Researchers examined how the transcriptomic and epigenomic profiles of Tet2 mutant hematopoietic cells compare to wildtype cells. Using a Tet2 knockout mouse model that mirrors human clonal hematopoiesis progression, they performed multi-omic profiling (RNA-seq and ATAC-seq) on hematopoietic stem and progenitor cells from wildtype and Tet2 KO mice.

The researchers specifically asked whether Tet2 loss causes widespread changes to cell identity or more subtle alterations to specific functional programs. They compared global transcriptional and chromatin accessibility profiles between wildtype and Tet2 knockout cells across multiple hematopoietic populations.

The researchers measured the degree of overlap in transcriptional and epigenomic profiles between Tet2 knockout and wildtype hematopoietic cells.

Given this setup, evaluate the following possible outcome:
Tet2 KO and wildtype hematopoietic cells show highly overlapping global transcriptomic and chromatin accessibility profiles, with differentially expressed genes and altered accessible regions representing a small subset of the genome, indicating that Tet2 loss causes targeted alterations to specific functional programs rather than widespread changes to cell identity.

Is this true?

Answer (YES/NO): YES